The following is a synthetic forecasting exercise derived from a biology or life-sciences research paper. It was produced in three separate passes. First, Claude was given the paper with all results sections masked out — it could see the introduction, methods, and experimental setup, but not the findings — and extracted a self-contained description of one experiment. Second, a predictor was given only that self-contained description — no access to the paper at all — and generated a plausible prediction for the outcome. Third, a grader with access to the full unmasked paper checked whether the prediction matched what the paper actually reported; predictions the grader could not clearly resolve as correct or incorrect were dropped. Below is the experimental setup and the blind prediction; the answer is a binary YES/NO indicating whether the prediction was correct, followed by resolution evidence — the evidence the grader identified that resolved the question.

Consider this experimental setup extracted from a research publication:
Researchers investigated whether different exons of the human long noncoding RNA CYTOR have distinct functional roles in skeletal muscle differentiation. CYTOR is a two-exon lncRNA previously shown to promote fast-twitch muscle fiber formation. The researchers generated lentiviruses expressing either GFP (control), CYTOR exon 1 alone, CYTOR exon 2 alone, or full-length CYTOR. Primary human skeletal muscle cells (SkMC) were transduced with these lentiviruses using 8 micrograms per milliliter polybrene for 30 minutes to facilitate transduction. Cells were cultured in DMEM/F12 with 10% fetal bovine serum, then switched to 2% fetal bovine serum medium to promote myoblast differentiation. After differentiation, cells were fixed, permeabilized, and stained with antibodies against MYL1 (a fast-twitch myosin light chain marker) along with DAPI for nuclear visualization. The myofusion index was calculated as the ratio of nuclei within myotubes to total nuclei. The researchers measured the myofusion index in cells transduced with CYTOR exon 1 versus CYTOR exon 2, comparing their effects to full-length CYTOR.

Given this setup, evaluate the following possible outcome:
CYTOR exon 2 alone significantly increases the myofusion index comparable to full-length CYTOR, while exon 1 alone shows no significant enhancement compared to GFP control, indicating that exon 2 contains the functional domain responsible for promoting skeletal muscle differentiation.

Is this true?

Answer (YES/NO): YES